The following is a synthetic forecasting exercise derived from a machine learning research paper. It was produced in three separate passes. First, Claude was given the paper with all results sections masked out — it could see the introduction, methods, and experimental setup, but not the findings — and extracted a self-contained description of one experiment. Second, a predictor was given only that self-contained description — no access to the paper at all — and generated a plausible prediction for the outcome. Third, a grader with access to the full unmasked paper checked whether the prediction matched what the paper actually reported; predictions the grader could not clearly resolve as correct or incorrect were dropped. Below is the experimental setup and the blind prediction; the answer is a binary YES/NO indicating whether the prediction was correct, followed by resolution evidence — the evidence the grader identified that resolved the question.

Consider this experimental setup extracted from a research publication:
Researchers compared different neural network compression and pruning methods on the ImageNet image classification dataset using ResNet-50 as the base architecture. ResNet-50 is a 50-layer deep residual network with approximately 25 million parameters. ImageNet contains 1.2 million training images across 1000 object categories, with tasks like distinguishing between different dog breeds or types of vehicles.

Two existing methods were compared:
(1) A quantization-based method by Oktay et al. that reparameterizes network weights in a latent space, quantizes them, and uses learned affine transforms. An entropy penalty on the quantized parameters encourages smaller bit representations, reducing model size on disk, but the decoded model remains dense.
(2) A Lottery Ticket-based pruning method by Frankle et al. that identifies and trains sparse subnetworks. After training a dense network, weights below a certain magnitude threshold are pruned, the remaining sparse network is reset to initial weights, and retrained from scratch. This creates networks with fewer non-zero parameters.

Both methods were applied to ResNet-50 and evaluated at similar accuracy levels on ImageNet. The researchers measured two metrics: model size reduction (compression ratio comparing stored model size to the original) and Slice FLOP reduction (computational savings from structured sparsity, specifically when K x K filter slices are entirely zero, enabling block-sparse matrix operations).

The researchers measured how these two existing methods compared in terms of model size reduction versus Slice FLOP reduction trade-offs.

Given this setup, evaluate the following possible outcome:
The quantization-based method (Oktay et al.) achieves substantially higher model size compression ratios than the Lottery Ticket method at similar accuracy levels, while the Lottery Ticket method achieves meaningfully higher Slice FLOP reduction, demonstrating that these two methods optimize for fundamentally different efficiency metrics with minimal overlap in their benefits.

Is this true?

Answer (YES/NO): YES